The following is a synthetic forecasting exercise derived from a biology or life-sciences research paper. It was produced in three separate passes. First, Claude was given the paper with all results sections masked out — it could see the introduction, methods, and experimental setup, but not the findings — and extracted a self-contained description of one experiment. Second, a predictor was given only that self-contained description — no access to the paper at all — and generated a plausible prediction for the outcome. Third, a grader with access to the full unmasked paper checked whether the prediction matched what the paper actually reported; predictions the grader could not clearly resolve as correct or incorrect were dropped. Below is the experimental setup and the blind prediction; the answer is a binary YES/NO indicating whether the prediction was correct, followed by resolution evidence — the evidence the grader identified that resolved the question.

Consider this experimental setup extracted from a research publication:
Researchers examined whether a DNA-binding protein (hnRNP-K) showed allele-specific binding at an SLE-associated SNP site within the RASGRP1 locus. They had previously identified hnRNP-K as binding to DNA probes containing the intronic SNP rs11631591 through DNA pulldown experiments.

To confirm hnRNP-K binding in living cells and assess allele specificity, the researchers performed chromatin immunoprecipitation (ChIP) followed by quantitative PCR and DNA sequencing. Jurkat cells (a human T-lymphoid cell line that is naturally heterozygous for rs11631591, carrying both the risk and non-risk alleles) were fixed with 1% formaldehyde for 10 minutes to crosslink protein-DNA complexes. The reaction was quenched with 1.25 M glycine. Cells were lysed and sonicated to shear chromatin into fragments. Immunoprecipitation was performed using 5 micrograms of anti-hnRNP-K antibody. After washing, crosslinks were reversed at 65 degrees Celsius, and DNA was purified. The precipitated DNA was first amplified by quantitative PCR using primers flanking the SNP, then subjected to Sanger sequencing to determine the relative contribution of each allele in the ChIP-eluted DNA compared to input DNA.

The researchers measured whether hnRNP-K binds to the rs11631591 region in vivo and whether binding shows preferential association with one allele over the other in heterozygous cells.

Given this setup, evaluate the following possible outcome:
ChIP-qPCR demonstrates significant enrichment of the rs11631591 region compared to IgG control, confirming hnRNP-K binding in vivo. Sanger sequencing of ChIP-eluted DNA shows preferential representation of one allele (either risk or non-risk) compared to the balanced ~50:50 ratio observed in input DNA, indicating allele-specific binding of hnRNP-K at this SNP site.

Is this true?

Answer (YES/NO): YES